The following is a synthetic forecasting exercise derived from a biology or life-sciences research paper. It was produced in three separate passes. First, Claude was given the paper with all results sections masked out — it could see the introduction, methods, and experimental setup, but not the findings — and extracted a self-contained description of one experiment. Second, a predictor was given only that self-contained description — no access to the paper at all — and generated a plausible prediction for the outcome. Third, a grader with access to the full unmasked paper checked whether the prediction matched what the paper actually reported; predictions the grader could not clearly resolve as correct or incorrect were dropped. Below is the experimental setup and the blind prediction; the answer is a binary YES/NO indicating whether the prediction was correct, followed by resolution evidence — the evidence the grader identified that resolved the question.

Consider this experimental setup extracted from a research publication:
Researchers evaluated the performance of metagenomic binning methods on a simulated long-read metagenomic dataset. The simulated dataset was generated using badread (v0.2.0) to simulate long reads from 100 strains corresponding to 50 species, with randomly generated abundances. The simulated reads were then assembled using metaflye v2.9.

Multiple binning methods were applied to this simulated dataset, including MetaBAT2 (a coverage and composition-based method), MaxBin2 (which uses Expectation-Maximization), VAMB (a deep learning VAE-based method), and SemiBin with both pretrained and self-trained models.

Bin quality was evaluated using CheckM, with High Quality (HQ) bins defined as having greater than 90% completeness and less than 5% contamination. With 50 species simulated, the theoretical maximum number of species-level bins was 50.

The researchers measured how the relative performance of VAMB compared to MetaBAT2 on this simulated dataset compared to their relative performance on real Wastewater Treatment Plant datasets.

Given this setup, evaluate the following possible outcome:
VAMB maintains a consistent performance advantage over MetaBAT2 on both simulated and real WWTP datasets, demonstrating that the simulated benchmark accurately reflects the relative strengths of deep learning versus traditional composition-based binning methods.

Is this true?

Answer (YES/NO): NO